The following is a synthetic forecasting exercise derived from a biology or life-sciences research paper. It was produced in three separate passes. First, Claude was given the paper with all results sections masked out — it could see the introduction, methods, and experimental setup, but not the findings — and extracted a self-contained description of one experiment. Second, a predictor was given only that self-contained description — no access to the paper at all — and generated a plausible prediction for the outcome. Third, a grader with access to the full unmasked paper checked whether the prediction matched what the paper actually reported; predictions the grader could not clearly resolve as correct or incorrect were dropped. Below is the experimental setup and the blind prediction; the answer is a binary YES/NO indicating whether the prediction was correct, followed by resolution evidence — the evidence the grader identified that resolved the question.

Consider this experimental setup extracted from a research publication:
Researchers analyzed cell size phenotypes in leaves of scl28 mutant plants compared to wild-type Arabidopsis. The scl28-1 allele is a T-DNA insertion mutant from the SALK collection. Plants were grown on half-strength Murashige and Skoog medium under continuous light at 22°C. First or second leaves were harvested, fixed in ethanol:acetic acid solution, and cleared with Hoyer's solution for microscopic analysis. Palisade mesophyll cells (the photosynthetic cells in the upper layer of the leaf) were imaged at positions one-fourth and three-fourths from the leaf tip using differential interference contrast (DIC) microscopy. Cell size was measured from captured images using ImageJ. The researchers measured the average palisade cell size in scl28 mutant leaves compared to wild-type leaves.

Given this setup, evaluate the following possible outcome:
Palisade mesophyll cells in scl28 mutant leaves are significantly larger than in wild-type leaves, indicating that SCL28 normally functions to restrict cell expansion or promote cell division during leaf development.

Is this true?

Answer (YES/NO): NO